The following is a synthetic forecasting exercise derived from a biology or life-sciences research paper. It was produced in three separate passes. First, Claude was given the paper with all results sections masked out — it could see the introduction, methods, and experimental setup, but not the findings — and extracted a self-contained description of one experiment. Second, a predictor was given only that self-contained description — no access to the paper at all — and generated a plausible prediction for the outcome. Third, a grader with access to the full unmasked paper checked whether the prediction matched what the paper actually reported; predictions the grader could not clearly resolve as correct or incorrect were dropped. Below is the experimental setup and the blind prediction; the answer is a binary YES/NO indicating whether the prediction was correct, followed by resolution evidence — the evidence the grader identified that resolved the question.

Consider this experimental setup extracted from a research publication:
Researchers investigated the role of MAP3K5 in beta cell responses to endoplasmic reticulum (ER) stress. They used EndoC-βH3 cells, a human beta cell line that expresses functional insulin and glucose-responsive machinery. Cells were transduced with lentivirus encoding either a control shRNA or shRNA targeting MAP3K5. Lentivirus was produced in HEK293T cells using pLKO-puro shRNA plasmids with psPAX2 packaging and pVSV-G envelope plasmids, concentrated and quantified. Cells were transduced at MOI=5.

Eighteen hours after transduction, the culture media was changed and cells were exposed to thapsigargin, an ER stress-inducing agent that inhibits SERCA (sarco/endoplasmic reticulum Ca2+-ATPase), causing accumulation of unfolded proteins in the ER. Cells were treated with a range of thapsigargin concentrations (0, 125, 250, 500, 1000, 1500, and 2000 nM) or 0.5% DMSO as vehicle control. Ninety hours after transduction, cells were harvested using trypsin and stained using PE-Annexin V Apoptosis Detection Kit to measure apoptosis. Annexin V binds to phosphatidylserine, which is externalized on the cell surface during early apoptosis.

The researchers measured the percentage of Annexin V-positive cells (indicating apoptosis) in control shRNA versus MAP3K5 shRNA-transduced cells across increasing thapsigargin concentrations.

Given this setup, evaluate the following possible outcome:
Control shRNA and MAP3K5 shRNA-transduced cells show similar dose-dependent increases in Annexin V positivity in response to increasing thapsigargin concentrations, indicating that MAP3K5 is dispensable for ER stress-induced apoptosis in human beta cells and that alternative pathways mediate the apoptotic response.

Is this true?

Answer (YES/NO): NO